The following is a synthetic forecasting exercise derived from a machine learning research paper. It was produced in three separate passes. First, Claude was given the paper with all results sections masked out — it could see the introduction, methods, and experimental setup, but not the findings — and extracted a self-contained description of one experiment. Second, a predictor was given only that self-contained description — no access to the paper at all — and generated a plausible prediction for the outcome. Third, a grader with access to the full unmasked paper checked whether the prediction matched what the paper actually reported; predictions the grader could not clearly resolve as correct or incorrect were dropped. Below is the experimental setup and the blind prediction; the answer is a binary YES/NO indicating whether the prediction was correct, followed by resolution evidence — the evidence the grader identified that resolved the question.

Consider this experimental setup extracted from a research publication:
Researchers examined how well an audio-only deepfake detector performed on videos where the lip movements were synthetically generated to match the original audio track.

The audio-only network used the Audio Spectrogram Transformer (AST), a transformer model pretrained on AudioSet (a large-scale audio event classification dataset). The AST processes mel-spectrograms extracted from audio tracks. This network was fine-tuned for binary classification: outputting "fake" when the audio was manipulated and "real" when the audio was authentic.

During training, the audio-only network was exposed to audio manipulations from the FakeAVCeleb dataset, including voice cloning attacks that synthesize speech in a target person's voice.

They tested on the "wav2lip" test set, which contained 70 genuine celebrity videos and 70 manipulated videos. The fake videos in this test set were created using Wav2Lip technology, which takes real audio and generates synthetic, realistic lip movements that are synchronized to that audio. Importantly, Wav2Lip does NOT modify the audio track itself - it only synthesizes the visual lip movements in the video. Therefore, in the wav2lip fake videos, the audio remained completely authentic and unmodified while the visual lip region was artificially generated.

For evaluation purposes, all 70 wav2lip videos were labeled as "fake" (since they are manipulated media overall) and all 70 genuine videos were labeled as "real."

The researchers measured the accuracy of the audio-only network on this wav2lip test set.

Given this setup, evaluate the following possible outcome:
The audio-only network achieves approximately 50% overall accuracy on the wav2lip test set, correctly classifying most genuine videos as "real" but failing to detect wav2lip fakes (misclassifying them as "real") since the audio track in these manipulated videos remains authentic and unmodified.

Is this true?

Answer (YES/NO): NO